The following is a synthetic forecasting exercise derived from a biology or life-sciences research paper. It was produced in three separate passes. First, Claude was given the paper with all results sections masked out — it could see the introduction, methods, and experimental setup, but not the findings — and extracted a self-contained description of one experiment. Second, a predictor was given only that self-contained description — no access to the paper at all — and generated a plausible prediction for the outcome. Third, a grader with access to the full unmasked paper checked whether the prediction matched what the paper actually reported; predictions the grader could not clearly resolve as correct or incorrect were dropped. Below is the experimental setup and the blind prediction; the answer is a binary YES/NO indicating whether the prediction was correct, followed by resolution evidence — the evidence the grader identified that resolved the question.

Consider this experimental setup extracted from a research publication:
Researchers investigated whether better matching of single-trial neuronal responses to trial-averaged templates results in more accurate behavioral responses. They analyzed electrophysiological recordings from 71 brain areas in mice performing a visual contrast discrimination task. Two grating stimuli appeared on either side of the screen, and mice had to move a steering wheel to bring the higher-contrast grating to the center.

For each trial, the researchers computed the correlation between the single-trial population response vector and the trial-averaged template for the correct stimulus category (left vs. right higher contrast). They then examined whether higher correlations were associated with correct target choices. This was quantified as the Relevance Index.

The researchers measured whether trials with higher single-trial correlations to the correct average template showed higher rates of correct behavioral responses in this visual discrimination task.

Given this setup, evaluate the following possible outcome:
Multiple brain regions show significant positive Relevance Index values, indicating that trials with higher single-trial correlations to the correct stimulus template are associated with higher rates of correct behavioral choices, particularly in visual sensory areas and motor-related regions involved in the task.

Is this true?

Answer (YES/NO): NO